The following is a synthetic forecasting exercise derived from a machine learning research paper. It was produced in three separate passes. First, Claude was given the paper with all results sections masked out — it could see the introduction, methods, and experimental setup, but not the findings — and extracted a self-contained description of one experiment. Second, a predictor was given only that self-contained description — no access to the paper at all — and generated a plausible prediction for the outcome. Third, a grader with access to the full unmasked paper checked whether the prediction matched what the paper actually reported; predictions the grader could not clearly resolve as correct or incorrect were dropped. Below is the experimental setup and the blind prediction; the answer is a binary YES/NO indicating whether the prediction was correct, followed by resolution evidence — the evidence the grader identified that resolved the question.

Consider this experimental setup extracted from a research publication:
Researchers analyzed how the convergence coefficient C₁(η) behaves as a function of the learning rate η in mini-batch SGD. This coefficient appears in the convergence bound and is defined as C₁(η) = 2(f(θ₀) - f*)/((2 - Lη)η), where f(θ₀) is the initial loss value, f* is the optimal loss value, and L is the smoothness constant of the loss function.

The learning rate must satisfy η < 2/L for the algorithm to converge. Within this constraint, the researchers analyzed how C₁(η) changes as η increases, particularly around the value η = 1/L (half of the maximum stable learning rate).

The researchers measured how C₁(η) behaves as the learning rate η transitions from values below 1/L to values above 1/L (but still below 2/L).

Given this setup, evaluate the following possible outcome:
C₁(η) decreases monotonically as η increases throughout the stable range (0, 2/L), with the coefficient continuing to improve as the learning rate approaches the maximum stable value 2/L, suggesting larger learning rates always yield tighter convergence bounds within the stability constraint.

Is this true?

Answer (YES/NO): NO